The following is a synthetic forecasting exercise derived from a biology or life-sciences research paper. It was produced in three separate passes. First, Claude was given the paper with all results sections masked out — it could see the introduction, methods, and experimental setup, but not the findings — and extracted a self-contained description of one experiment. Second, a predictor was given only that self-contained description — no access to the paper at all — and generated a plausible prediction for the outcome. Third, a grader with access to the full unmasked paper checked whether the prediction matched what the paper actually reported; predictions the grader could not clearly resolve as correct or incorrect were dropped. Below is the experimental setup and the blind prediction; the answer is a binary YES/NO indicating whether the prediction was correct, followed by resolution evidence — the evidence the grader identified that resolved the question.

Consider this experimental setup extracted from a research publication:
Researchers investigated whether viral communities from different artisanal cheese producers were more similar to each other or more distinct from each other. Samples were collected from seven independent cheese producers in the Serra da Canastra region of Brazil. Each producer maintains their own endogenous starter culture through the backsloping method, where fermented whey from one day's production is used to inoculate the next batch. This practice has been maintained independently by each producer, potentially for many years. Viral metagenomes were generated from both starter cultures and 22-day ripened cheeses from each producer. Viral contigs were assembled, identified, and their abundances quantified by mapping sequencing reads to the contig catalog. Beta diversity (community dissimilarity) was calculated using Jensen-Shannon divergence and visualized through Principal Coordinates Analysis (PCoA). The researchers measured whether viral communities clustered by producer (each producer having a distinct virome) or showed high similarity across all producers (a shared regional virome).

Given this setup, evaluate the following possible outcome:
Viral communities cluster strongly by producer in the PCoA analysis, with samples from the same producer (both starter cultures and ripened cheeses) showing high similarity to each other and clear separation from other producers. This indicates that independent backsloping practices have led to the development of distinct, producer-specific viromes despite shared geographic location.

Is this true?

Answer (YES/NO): NO